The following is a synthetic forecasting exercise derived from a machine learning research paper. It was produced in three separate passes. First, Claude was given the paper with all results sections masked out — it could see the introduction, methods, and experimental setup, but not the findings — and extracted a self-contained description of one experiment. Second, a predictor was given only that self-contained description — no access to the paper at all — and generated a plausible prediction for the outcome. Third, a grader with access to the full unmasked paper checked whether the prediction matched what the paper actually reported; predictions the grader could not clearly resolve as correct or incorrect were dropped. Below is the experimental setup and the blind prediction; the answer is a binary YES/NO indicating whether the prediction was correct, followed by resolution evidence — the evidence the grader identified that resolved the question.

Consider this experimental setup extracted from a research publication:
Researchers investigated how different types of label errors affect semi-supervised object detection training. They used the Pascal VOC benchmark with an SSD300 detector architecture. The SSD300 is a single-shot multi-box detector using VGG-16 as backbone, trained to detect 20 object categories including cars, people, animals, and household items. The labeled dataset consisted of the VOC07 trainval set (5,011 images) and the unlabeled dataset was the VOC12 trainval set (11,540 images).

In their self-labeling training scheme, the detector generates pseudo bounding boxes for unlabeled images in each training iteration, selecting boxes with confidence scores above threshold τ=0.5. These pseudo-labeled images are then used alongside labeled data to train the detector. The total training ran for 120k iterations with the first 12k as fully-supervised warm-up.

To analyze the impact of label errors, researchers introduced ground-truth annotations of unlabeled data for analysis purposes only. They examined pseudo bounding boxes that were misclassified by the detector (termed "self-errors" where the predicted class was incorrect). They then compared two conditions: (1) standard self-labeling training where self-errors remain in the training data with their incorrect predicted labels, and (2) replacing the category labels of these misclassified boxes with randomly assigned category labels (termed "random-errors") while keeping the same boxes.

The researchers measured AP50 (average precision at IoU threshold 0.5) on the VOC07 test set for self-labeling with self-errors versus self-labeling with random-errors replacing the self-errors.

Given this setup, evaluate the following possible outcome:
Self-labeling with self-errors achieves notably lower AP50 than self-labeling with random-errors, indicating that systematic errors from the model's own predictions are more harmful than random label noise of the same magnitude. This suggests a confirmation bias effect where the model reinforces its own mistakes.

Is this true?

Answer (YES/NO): YES